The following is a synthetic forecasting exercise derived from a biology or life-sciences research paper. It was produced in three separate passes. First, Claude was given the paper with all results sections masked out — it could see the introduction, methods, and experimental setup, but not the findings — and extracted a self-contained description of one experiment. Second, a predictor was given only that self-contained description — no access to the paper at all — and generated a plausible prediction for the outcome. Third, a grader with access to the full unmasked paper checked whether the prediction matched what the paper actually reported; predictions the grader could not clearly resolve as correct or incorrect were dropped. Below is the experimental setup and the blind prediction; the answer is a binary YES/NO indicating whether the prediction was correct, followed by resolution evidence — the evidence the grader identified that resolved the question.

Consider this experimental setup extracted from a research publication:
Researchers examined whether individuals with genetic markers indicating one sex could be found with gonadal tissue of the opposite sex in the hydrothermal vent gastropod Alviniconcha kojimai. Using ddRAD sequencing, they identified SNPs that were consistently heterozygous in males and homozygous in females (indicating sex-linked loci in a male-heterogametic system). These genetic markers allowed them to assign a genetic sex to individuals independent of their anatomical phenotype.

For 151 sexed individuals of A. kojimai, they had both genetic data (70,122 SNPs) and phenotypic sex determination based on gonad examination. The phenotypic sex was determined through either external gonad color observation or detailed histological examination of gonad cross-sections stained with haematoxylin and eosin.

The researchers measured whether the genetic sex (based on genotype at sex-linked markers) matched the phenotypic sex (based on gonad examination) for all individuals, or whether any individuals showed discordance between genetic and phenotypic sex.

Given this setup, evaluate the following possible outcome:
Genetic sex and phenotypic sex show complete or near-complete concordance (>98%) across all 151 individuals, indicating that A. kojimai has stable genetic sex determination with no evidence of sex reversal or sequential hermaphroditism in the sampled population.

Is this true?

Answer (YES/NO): NO